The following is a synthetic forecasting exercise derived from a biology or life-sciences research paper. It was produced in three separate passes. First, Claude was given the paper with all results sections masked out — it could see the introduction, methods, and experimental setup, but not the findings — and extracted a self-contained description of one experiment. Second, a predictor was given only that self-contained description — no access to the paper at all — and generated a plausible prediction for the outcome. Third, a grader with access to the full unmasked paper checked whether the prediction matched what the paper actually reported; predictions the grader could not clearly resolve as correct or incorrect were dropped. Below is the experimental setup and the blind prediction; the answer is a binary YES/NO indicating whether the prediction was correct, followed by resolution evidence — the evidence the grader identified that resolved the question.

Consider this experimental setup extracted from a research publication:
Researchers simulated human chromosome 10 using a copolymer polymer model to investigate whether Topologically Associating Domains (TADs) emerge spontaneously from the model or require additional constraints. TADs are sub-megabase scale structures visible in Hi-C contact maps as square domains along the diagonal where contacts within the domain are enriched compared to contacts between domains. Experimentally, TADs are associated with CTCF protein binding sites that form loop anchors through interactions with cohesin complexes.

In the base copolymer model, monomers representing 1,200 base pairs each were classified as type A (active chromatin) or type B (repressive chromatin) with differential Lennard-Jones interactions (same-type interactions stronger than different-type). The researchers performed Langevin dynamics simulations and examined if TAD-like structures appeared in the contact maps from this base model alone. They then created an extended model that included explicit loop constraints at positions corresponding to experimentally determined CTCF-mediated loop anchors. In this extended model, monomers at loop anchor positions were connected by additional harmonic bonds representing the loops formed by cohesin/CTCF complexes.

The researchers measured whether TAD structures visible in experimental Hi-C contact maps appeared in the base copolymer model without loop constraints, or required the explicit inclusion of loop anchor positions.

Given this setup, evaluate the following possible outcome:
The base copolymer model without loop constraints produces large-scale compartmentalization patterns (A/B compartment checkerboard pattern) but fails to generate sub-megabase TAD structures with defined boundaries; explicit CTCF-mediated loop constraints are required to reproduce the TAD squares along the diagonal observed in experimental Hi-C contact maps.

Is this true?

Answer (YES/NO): YES